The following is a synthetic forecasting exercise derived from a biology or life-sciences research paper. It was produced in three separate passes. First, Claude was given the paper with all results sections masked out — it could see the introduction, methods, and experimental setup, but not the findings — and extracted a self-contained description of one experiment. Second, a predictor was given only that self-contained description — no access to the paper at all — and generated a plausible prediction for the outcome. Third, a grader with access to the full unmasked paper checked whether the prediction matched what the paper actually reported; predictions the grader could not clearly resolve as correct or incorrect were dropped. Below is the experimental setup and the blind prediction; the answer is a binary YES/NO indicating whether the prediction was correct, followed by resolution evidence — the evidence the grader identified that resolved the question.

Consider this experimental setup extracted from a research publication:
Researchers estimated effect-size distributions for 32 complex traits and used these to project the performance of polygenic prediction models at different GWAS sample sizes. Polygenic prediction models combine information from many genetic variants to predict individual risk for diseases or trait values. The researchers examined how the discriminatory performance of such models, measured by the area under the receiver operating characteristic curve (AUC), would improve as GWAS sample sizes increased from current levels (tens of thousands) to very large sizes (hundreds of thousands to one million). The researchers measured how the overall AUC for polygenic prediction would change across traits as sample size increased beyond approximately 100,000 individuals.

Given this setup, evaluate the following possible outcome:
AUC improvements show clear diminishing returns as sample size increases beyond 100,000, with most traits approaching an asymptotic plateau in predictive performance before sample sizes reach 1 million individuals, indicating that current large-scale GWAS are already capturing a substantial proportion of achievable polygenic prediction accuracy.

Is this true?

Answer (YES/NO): YES